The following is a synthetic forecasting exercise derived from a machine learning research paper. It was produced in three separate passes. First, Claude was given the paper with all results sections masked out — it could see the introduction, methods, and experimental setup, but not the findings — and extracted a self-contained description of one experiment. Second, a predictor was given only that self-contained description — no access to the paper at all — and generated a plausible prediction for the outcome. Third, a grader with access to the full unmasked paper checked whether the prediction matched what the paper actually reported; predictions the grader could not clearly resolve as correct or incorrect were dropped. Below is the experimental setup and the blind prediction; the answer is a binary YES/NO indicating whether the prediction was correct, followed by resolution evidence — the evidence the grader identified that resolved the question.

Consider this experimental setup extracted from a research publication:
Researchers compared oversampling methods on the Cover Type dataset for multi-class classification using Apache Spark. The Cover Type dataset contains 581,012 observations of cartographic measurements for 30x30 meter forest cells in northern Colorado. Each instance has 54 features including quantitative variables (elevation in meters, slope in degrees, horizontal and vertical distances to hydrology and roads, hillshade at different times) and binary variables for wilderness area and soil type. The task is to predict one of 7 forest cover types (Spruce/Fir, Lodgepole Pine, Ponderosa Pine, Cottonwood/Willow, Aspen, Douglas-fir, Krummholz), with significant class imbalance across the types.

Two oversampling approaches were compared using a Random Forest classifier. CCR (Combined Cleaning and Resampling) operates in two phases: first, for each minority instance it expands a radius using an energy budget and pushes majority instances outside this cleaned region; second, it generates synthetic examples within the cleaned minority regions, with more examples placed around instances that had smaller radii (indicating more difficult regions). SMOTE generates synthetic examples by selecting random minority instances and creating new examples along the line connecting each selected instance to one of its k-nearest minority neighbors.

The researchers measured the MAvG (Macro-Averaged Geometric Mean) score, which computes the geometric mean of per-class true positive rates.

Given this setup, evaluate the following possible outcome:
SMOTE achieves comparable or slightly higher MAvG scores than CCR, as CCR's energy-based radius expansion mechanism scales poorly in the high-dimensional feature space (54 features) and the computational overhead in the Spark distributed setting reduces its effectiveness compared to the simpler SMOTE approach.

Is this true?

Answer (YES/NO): NO